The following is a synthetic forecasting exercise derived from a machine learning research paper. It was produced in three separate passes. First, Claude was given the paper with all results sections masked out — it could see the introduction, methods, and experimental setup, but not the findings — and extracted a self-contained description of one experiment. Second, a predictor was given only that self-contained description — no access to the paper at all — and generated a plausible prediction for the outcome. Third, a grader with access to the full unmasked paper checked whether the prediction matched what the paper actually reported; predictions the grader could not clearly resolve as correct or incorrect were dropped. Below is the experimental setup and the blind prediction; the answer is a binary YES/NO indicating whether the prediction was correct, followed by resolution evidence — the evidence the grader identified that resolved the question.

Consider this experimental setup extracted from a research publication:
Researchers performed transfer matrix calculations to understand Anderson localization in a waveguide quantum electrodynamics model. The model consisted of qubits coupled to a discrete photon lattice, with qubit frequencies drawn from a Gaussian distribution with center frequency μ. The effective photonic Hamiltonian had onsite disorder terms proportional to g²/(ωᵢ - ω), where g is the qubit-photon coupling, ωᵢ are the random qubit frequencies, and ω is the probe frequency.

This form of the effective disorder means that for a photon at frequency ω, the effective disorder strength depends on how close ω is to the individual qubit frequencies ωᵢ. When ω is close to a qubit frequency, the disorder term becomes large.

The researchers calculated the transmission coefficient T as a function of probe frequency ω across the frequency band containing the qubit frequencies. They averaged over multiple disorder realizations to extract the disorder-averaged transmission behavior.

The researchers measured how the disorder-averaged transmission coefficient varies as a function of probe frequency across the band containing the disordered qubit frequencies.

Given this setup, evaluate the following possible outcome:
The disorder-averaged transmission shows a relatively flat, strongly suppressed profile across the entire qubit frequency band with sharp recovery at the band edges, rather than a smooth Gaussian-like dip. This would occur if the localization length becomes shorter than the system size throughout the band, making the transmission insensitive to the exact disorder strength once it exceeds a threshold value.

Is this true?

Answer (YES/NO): NO